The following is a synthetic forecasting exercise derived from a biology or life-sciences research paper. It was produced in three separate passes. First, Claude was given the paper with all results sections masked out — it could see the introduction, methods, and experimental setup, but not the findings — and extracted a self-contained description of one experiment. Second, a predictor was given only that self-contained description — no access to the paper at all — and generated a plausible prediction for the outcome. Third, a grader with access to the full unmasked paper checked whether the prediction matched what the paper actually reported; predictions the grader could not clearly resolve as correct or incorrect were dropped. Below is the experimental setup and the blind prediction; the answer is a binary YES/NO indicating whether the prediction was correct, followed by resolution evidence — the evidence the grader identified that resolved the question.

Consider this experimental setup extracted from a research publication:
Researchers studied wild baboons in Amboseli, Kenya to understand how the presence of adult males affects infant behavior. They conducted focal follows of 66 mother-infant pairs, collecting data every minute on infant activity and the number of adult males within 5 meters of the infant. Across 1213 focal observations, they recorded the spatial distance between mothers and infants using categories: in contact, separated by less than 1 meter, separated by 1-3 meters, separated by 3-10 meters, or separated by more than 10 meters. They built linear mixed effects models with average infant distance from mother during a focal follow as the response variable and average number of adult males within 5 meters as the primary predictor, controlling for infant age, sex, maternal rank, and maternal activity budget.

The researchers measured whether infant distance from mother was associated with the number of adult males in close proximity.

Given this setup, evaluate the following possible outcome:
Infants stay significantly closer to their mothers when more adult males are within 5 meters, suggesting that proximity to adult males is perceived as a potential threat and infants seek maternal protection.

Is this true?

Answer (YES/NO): NO